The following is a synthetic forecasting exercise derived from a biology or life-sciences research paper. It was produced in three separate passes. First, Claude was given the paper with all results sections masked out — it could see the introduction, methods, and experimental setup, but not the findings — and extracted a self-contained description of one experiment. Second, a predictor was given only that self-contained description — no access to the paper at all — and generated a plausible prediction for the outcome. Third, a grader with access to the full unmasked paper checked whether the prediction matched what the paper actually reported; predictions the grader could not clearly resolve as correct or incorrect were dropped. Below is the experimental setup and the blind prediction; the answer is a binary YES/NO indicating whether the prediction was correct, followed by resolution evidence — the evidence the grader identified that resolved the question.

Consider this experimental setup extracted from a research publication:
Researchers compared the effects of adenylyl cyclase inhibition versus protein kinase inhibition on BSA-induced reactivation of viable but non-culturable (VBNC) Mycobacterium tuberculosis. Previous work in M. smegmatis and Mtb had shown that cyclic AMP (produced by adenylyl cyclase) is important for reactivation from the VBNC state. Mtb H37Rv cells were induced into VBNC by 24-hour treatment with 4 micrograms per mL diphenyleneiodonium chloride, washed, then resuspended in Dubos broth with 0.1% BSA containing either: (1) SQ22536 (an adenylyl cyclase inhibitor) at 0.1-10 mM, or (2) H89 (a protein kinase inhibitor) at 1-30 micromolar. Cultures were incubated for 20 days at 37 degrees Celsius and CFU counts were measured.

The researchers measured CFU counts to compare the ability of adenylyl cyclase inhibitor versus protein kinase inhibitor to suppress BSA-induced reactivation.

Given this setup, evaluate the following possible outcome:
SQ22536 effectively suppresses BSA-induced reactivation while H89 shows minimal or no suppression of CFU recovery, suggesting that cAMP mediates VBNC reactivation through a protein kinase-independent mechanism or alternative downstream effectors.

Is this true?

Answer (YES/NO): NO